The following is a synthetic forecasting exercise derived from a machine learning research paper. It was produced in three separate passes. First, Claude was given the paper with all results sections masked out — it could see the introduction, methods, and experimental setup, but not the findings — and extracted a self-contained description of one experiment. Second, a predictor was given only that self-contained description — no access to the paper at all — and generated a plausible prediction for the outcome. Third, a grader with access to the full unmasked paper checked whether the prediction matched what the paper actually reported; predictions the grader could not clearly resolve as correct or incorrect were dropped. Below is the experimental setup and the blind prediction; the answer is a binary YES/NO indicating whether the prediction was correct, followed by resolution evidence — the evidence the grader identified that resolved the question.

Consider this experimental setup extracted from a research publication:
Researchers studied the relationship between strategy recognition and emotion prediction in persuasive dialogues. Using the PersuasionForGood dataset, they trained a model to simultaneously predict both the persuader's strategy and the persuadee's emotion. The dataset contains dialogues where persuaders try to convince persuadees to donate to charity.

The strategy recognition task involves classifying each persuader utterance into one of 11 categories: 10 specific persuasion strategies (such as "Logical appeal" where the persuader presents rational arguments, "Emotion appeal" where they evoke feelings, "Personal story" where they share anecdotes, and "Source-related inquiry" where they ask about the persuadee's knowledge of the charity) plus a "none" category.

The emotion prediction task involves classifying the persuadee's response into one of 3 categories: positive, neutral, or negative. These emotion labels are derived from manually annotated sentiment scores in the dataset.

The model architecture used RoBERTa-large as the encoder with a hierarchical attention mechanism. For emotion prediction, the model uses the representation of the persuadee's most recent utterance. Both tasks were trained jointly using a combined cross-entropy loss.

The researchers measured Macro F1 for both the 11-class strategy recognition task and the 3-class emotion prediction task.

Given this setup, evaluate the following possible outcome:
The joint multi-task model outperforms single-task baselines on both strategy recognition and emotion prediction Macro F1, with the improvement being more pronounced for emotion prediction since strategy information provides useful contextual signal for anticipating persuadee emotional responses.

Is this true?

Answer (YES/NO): NO